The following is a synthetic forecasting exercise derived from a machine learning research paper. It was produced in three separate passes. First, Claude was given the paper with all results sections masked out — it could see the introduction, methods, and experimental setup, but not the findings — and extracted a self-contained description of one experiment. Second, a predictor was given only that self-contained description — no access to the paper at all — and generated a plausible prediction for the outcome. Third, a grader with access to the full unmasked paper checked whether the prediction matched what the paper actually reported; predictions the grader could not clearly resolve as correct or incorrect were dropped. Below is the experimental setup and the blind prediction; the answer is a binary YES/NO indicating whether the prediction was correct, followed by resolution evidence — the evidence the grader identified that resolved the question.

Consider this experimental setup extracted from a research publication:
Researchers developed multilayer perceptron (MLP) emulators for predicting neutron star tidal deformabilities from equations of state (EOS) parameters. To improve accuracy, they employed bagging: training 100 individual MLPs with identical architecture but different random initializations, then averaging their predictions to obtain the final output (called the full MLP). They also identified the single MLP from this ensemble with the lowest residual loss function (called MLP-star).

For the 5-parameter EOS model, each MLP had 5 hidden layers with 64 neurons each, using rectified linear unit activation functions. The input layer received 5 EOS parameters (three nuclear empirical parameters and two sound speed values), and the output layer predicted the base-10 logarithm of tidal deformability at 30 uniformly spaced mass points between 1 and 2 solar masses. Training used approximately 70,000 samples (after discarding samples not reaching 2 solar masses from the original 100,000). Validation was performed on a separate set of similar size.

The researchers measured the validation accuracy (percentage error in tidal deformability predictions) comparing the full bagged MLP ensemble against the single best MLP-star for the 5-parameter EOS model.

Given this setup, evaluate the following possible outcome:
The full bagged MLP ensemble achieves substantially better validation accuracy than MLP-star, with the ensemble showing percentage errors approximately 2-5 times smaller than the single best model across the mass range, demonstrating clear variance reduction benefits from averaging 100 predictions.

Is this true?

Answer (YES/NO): YES